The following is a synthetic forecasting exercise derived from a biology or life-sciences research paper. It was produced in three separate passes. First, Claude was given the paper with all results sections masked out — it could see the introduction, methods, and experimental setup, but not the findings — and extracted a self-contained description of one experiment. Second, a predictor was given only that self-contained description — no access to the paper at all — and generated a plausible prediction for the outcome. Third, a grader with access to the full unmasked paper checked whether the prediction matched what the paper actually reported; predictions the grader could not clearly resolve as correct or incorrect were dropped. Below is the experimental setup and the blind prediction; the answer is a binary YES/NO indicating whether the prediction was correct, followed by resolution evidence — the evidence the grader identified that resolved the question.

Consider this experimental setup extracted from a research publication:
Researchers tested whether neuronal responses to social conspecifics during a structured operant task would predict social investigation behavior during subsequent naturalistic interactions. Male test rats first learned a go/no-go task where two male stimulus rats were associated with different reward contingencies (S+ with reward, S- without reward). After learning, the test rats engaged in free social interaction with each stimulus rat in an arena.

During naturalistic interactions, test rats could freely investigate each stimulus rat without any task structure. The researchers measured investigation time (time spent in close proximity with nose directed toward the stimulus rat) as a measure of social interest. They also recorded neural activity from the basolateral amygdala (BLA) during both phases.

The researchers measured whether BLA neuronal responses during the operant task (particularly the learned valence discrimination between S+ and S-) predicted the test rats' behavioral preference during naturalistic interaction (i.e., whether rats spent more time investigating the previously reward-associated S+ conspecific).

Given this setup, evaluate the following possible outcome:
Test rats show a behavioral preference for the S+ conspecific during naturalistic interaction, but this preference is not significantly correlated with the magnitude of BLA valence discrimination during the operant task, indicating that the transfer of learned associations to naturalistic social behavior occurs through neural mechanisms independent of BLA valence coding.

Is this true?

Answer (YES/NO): NO